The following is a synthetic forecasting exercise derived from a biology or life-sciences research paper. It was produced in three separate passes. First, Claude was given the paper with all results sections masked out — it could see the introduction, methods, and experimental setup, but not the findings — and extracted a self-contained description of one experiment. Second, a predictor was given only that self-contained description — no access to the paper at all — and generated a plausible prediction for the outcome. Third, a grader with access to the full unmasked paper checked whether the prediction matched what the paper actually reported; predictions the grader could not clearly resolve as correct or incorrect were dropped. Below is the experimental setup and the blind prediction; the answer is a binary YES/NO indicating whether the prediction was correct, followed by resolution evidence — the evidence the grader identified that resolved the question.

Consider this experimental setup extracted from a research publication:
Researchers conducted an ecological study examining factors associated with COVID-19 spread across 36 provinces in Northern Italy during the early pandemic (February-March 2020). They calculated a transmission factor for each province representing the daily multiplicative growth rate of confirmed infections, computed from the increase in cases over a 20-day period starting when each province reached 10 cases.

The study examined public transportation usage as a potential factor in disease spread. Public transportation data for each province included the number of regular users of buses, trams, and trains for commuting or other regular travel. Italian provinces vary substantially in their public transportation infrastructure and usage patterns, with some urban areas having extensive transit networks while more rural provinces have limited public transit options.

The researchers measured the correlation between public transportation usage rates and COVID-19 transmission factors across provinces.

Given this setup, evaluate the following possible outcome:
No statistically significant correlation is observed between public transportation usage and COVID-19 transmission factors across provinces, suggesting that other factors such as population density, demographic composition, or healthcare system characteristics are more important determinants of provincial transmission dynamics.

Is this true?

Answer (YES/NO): NO